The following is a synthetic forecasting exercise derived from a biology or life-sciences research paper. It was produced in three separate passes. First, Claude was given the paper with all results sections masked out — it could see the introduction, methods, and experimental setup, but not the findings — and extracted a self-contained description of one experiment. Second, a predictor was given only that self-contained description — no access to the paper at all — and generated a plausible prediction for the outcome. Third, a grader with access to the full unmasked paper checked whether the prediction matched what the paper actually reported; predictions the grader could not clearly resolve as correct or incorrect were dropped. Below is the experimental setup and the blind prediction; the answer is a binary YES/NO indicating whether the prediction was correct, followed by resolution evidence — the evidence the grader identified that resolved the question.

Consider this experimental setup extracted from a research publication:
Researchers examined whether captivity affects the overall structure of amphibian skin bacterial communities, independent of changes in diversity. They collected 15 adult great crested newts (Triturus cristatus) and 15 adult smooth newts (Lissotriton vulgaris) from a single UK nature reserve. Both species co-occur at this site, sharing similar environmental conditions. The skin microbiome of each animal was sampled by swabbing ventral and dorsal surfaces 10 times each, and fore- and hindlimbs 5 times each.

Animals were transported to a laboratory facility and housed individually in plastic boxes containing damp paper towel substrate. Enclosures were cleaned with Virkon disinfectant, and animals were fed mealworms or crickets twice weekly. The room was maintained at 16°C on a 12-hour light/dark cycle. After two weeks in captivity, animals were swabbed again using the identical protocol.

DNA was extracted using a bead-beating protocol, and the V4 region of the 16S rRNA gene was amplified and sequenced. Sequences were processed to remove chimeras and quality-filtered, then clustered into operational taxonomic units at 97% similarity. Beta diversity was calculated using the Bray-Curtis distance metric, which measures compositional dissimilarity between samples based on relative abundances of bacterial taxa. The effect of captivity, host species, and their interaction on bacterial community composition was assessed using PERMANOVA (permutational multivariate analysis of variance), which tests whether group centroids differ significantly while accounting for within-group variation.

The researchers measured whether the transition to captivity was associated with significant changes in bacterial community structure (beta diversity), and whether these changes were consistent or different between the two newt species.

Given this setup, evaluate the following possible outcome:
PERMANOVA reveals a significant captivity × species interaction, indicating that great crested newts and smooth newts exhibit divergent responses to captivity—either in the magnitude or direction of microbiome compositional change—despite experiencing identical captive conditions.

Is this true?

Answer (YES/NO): YES